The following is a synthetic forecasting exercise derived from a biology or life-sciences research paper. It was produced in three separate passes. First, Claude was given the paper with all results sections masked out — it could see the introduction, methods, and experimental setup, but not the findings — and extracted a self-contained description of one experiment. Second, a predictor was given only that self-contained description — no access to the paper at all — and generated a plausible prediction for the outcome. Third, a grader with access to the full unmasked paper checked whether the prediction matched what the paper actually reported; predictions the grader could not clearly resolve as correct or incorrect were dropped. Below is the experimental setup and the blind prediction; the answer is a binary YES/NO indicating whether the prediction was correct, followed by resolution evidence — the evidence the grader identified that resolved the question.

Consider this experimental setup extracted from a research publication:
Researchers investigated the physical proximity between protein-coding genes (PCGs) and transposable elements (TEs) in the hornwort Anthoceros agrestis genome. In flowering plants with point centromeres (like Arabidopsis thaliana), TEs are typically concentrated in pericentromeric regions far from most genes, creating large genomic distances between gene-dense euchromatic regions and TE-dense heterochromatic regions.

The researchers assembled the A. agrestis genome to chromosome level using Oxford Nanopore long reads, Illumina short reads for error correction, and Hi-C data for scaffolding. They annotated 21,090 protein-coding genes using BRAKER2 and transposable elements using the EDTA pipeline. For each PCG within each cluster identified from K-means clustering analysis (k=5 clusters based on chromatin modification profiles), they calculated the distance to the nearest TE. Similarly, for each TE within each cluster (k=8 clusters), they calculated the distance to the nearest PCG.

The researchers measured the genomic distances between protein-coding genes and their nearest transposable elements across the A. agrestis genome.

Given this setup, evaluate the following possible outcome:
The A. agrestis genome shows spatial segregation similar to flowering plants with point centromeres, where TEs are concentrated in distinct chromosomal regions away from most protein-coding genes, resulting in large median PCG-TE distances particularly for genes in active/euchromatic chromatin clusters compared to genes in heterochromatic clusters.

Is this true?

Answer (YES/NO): NO